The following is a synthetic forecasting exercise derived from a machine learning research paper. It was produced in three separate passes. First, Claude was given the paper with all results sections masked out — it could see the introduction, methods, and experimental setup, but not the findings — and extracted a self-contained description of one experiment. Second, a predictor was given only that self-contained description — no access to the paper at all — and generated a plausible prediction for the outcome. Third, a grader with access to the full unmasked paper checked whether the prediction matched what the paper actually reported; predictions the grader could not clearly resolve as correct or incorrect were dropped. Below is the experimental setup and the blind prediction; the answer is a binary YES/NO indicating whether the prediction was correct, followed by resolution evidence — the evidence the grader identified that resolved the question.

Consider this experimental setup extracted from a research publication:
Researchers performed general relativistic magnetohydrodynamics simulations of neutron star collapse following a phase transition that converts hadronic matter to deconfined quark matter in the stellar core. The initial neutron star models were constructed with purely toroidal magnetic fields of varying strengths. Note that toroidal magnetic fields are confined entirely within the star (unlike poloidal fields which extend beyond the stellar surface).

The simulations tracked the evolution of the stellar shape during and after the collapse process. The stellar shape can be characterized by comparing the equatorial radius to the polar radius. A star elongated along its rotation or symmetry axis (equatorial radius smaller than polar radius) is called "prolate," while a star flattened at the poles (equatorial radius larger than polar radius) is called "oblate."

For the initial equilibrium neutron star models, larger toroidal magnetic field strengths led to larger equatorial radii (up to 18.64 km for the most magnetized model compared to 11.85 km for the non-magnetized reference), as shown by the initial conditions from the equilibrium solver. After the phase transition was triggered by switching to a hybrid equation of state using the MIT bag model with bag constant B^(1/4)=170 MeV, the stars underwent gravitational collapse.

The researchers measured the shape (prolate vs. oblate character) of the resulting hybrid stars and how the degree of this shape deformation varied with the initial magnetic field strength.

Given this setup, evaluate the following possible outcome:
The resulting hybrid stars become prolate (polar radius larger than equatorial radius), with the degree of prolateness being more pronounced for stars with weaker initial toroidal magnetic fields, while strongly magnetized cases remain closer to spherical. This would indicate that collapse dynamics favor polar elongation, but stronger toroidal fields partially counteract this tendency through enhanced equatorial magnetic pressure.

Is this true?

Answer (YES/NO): NO